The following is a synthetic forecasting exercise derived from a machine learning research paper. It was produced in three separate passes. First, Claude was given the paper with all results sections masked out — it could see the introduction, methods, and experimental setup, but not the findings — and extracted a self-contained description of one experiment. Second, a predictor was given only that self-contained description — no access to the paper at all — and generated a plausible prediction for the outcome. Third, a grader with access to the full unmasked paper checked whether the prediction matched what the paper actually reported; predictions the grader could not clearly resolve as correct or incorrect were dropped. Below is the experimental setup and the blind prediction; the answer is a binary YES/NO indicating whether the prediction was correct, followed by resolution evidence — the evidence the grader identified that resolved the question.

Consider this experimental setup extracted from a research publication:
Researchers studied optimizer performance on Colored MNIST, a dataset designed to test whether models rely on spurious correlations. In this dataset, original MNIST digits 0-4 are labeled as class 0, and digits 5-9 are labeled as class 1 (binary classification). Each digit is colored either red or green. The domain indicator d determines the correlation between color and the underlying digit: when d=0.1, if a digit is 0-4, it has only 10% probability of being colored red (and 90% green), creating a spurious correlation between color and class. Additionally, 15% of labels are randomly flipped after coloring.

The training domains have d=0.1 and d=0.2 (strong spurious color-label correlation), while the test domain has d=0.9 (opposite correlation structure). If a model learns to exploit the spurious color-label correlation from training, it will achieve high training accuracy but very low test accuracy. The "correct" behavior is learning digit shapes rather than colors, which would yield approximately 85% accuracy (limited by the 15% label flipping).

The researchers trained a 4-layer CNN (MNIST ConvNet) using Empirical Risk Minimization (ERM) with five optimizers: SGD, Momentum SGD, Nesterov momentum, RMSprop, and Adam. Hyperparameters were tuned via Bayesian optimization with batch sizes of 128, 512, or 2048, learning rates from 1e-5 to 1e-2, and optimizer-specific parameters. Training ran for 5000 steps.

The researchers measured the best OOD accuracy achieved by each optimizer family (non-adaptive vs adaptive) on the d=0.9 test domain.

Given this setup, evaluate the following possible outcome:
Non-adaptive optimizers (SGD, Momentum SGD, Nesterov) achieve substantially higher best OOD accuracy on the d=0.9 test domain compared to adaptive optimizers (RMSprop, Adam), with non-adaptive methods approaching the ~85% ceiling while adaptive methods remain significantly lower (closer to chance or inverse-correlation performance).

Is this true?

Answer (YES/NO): NO